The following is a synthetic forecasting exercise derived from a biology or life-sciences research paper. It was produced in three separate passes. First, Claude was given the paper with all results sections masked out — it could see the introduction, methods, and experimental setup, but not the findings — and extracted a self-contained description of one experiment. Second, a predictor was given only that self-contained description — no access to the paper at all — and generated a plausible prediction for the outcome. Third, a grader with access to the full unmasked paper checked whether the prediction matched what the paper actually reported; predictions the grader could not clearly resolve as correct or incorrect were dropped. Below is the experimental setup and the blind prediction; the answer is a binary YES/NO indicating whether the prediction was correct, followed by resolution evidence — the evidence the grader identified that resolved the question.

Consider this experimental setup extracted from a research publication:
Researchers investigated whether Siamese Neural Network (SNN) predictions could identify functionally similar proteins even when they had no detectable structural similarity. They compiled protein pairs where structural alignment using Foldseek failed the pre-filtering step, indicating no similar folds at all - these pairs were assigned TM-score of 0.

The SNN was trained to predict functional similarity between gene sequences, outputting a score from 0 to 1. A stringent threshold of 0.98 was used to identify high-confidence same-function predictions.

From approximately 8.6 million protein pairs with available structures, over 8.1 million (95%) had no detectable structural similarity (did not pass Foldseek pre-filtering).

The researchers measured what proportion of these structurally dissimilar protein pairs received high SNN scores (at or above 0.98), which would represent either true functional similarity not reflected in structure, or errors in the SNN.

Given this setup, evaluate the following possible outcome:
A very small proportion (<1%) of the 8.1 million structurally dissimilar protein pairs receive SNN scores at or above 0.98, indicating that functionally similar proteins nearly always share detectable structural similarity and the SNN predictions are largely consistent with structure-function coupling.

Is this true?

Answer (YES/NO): NO